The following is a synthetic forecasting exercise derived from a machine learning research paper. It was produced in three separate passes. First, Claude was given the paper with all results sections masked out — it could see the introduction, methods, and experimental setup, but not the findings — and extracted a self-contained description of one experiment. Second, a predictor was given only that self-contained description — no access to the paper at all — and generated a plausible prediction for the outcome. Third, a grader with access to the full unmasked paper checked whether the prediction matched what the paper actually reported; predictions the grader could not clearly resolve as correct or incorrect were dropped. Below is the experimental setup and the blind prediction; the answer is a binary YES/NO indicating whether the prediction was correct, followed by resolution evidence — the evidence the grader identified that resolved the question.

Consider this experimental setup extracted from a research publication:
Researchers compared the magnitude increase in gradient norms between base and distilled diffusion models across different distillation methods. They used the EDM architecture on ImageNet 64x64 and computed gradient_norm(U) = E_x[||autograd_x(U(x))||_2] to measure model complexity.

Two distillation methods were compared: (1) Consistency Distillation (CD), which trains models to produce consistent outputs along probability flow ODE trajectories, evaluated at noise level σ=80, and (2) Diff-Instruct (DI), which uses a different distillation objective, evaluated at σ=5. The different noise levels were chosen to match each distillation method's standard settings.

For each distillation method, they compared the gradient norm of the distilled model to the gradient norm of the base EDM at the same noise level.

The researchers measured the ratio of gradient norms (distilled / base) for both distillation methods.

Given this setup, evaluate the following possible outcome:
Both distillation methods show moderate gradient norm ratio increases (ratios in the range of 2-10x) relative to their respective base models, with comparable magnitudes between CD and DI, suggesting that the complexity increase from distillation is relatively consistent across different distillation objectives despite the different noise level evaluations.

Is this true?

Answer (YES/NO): NO